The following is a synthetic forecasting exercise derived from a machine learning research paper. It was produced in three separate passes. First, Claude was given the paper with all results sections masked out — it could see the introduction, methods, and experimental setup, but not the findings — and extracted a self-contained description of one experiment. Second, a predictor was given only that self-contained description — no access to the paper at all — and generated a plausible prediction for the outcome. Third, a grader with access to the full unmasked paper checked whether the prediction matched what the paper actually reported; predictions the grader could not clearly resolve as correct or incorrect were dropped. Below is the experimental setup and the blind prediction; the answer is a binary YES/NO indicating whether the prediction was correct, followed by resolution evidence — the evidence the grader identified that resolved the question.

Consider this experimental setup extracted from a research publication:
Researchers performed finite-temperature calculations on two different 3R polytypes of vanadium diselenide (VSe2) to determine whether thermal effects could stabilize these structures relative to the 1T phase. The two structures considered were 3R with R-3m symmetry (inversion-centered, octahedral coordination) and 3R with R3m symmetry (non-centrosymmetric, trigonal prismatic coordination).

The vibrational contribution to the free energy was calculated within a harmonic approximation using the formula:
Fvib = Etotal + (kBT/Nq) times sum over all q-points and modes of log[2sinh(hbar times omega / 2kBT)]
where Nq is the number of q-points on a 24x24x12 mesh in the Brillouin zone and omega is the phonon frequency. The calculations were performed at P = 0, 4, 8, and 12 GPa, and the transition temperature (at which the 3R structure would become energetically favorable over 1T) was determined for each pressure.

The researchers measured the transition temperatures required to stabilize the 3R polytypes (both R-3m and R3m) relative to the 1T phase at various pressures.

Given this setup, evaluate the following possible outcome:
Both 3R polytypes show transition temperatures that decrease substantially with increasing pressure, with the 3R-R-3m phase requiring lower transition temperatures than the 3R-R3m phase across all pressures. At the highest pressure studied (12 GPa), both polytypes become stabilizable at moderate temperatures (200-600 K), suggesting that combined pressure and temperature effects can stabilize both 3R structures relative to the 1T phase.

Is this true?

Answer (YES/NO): NO